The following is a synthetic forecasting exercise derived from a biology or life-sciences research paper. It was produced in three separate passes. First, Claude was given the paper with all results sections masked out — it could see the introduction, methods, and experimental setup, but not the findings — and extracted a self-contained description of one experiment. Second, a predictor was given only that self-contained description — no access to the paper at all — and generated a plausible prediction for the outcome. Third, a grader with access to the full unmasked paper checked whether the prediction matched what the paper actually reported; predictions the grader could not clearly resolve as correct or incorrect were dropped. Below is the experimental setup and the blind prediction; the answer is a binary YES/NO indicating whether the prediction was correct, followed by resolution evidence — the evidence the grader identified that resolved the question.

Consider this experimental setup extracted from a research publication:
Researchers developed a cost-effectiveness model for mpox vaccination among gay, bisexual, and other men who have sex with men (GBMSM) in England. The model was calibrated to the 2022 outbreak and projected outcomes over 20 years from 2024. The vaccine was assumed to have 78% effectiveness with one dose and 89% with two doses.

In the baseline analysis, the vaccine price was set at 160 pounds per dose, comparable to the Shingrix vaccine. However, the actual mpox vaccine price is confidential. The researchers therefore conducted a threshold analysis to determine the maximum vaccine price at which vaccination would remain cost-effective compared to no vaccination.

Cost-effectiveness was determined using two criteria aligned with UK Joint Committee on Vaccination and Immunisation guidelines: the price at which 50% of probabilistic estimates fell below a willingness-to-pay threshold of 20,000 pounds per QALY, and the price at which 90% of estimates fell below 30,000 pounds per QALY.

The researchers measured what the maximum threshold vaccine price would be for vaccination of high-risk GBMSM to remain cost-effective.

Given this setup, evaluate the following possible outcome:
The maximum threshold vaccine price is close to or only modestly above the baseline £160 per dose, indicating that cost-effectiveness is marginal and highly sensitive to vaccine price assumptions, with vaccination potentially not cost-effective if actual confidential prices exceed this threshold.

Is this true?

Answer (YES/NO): NO